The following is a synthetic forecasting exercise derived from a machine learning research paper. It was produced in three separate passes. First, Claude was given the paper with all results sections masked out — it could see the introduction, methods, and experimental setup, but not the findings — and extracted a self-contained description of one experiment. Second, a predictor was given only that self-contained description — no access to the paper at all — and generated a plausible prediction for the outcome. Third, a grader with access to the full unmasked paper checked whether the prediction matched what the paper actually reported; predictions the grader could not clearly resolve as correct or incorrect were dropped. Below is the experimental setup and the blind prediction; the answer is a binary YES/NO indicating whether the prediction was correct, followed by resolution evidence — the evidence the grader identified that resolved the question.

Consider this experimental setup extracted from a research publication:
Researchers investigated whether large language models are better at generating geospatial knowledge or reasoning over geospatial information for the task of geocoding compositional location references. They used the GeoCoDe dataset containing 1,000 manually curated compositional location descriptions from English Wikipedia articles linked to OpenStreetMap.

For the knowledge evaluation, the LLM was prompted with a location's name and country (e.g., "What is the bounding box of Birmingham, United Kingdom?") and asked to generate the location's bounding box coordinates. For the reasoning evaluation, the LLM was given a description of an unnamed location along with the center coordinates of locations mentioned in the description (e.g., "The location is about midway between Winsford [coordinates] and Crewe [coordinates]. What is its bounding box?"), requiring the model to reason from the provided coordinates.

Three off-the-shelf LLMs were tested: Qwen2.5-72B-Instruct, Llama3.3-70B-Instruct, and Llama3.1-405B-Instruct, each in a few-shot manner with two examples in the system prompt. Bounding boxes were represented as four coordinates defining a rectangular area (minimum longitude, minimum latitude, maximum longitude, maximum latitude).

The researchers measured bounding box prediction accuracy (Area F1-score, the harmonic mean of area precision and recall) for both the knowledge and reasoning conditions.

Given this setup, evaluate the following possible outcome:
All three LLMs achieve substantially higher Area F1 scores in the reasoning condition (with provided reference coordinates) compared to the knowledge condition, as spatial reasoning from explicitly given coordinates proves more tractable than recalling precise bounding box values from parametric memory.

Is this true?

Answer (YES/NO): YES